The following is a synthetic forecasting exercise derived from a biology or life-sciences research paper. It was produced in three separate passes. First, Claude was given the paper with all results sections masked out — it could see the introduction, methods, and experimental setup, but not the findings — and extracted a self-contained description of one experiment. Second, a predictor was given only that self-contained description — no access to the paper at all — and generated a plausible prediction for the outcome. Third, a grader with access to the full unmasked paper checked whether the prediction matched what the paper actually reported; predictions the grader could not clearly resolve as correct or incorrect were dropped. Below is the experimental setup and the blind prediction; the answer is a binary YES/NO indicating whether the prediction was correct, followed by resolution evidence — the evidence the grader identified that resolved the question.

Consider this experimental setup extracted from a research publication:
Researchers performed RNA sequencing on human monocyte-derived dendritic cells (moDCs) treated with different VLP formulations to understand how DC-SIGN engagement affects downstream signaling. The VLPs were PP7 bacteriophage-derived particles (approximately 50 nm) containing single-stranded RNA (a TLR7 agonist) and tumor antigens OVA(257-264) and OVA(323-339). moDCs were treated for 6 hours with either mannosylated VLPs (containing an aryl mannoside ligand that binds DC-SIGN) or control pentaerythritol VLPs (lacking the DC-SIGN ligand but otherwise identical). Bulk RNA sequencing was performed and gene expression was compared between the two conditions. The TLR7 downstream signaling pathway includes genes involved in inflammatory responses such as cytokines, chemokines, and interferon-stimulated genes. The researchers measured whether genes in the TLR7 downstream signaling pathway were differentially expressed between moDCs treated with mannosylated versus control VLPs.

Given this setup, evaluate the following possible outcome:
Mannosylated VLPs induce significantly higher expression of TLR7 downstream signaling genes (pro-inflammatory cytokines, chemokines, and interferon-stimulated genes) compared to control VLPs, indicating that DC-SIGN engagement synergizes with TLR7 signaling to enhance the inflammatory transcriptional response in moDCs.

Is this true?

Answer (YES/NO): YES